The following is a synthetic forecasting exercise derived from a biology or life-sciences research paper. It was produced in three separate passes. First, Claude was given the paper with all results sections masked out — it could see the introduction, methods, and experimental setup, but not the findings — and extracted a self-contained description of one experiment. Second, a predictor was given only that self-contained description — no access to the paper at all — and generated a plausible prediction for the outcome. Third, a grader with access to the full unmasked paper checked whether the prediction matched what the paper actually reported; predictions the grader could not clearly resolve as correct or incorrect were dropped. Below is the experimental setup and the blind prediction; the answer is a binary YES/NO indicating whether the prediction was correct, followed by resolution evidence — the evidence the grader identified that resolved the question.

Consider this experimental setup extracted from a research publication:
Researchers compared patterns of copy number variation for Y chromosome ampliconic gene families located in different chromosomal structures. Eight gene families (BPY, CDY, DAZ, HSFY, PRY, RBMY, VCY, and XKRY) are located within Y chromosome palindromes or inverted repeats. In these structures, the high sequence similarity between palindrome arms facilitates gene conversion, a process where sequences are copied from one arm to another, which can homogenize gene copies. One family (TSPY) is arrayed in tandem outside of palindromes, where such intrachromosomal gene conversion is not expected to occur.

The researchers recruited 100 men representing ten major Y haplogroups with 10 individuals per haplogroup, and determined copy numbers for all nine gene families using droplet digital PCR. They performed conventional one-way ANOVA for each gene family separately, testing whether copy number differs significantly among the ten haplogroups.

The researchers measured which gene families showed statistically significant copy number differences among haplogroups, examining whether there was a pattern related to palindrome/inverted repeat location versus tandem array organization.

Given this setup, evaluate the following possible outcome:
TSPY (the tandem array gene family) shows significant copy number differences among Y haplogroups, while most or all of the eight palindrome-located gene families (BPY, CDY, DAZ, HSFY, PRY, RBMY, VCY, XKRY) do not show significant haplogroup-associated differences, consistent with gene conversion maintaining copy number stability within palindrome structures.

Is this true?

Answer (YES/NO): NO